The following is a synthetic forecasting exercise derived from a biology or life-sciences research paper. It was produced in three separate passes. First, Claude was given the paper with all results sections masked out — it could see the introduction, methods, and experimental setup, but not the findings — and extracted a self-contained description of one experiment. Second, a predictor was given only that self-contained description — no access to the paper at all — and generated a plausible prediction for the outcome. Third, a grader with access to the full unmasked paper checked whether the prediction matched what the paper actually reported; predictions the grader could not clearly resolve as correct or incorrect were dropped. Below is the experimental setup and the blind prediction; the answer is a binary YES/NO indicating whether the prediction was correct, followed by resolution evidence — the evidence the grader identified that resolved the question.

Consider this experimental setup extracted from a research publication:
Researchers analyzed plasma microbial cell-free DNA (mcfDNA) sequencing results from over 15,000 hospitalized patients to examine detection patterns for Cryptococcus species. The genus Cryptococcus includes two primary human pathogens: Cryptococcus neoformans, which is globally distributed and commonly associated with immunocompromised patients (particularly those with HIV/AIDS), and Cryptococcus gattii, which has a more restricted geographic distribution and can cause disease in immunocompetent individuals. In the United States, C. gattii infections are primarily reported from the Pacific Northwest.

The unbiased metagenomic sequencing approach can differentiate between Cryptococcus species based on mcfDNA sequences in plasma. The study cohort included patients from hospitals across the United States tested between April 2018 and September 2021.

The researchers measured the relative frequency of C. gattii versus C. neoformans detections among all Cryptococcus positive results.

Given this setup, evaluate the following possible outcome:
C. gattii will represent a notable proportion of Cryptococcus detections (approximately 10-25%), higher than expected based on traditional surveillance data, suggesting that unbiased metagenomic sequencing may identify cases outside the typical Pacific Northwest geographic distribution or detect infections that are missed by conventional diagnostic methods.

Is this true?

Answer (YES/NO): NO